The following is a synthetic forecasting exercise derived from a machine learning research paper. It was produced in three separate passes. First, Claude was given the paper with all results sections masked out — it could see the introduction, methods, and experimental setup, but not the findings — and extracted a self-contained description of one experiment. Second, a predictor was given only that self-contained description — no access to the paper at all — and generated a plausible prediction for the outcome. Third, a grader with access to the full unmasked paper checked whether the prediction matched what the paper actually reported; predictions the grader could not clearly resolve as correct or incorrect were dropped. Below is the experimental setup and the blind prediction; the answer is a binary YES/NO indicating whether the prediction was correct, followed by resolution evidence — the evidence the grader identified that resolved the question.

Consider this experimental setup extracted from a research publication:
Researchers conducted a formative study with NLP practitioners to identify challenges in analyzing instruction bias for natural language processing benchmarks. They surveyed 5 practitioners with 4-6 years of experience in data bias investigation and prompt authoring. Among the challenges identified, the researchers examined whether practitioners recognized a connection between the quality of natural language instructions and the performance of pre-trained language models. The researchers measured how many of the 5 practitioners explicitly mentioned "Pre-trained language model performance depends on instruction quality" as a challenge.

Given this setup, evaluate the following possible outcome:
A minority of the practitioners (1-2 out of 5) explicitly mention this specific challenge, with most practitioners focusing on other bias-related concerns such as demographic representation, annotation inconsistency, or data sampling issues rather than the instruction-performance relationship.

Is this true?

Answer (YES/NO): NO